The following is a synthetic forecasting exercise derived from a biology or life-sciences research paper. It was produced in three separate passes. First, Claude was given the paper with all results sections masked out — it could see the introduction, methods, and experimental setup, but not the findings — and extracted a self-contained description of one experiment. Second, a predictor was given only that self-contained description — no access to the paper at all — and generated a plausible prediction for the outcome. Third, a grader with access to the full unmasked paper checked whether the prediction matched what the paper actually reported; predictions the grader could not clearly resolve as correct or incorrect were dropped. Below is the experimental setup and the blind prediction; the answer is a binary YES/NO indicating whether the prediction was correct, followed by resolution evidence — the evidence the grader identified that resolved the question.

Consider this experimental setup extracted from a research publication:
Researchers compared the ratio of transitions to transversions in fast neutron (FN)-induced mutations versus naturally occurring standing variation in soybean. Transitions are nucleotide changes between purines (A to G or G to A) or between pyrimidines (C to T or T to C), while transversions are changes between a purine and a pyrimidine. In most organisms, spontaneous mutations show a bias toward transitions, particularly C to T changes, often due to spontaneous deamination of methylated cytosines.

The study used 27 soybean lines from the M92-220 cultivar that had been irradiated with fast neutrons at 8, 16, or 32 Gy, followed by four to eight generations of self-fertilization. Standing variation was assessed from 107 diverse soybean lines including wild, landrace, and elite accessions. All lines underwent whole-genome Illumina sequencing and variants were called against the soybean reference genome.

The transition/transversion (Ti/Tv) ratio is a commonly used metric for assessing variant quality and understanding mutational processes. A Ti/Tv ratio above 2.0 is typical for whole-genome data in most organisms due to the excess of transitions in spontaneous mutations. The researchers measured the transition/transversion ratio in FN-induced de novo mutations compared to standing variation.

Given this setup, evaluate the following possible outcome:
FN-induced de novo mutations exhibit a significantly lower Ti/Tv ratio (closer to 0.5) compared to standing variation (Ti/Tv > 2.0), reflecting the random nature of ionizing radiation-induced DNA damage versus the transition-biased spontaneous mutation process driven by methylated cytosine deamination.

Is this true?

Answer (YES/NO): NO